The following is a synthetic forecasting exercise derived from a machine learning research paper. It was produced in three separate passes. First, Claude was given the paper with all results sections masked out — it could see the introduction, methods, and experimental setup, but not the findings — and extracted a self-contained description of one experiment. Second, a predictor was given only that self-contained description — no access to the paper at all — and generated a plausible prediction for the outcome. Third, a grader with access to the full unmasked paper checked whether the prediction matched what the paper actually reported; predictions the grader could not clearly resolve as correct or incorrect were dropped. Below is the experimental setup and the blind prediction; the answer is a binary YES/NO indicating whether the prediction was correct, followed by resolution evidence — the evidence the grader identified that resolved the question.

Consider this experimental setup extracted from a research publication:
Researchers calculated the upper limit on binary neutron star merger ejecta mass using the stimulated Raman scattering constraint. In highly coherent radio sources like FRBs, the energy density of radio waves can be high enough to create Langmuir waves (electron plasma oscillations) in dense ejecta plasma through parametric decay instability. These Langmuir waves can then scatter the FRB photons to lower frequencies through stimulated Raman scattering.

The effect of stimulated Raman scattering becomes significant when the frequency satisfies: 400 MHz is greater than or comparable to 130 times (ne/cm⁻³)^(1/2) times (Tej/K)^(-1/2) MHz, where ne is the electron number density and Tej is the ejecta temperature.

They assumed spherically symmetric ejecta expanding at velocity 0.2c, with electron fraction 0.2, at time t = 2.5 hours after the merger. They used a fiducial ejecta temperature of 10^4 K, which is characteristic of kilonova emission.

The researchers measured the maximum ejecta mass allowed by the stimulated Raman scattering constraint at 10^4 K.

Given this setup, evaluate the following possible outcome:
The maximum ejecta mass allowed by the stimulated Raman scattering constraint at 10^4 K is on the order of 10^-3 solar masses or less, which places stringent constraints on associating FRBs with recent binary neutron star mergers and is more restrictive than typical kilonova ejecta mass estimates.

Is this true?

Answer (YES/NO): NO